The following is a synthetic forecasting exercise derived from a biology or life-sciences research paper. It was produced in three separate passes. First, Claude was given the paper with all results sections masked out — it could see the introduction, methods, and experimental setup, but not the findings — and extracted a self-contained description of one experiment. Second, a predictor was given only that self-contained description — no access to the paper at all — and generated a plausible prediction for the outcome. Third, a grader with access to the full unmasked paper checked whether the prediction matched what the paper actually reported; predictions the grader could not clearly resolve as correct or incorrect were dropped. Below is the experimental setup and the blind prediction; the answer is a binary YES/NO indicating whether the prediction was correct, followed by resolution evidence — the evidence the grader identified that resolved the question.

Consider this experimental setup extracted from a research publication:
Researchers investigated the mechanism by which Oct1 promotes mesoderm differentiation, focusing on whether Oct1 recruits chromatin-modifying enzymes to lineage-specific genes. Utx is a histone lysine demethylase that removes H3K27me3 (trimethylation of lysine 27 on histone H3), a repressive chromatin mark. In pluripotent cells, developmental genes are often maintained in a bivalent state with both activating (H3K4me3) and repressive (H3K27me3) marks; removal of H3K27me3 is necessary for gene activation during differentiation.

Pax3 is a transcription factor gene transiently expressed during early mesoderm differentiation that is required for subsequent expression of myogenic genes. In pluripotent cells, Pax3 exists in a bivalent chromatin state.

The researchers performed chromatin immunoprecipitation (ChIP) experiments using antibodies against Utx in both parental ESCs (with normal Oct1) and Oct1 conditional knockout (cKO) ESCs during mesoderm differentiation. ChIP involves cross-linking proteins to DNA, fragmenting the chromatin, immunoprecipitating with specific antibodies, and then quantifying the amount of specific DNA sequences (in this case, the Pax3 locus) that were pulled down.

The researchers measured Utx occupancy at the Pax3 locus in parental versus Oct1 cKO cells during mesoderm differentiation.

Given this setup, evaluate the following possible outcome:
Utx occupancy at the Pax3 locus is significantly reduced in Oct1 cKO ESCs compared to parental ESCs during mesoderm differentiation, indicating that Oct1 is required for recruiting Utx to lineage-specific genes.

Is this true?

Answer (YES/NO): YES